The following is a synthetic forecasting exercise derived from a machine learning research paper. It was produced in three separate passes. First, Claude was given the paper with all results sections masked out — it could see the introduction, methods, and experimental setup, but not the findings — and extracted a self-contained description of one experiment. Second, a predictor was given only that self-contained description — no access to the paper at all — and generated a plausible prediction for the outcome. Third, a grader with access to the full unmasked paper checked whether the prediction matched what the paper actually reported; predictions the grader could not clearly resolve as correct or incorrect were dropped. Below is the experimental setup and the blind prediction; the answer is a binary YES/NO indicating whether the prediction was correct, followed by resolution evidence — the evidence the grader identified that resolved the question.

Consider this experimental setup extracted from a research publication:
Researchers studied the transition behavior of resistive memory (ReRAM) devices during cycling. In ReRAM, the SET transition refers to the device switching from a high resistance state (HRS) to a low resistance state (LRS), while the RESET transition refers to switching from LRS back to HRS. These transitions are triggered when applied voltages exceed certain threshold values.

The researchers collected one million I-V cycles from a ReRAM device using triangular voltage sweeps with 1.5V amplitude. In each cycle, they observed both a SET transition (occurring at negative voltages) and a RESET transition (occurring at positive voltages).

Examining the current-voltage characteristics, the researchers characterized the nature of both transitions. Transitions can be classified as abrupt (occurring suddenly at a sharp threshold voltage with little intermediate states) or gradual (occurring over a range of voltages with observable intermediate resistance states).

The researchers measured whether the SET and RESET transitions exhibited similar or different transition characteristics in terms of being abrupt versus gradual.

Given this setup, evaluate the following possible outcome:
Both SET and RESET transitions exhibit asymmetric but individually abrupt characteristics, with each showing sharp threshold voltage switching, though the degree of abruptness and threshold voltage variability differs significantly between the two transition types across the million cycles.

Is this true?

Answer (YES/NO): NO